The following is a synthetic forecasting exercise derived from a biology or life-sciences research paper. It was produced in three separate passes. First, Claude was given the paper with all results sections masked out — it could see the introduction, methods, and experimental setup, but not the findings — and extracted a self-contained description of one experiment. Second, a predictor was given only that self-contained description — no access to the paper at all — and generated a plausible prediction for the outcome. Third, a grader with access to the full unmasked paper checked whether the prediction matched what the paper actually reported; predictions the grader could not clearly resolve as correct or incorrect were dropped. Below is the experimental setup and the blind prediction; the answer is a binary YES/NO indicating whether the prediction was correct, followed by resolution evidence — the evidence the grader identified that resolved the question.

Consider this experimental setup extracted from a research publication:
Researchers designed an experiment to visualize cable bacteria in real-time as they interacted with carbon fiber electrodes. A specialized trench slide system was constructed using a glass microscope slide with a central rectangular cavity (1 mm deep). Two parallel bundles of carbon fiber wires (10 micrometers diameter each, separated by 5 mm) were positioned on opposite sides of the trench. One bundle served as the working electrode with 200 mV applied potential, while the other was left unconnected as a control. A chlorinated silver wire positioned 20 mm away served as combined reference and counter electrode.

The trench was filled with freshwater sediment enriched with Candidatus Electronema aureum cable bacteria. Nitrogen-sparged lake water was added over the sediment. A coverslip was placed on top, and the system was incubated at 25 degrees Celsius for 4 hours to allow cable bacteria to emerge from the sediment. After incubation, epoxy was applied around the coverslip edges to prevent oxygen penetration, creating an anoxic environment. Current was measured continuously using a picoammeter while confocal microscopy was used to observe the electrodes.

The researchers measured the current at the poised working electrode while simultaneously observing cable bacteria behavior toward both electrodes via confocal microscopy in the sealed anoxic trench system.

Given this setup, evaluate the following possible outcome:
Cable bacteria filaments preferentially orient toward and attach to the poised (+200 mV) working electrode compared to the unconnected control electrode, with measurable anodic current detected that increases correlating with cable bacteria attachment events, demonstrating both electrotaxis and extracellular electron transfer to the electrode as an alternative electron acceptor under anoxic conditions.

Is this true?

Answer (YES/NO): YES